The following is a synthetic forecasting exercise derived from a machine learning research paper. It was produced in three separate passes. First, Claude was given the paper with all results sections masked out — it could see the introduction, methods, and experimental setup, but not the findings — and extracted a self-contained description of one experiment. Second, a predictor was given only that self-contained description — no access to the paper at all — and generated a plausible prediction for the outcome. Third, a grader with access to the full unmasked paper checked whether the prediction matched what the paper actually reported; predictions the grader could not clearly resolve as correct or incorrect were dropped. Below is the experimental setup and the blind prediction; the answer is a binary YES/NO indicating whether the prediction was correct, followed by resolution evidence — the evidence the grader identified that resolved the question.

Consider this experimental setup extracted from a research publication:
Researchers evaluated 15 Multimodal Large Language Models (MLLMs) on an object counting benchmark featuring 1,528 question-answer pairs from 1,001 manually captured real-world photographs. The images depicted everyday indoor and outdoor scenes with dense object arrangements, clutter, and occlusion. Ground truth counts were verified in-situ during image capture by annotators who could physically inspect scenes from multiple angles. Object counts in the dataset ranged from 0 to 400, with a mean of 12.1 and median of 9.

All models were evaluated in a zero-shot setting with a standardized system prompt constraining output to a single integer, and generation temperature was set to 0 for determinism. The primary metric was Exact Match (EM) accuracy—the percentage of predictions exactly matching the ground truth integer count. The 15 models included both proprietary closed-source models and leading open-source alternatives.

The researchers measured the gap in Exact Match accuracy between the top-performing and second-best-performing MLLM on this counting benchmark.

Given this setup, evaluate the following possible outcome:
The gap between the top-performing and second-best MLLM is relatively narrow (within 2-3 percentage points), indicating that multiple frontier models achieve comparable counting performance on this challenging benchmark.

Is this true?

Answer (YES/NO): NO